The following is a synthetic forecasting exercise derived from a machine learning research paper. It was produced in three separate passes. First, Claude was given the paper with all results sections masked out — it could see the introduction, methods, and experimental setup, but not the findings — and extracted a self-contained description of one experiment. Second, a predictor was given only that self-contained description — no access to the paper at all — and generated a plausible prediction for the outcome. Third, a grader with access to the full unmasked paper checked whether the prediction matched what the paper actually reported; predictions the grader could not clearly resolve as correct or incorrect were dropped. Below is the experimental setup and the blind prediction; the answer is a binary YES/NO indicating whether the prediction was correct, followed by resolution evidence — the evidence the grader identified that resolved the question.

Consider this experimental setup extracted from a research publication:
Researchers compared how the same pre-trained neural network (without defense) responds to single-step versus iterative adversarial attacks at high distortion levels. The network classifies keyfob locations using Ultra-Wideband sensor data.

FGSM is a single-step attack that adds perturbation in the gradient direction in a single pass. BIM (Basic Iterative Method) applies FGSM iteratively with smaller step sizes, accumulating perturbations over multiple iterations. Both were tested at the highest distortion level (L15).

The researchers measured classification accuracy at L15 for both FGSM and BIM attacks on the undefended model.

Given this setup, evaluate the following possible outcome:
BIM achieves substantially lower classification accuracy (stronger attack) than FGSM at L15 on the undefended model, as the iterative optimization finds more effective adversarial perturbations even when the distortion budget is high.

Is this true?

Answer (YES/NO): NO